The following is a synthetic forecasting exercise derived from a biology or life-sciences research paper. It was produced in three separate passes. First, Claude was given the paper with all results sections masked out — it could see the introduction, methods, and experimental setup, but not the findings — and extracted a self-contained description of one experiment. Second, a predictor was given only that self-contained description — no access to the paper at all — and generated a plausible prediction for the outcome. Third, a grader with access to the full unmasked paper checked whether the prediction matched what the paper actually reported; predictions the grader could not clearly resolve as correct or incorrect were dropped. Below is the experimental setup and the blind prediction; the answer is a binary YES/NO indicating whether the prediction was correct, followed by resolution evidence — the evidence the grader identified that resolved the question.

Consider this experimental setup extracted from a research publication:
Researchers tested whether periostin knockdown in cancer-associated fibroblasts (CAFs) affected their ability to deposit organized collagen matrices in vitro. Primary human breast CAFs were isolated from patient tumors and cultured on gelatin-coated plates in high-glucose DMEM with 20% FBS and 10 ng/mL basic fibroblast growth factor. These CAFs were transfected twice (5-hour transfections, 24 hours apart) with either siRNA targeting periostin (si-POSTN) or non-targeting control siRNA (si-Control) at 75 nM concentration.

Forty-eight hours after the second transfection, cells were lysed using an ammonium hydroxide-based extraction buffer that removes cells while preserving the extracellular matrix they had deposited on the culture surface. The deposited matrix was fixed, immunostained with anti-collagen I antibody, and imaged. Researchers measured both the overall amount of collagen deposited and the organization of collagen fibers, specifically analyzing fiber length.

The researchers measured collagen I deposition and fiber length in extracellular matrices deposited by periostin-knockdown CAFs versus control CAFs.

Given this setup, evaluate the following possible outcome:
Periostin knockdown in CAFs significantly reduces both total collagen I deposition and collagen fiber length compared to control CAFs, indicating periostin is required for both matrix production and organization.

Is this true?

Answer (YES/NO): YES